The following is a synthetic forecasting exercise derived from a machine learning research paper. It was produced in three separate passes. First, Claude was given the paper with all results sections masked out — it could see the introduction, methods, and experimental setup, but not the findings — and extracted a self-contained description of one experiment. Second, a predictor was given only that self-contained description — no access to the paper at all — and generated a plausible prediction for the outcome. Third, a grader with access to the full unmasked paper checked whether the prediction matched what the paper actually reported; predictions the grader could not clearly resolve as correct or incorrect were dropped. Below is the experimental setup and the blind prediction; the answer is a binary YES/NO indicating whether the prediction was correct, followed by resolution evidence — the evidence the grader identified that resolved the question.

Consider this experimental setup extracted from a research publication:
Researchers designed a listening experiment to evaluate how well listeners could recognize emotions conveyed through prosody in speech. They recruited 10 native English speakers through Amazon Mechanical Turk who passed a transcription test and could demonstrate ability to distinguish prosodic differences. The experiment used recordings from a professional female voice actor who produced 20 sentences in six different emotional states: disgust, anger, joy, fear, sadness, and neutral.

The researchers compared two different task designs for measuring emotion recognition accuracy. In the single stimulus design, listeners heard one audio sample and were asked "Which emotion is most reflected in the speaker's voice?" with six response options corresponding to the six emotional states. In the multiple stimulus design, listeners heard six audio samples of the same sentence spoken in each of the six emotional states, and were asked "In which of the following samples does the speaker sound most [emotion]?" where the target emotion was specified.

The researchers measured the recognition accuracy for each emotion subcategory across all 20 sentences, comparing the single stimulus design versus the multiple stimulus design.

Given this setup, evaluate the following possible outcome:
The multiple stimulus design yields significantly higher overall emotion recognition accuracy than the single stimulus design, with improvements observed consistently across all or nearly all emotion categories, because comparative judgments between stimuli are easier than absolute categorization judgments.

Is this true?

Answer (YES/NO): YES